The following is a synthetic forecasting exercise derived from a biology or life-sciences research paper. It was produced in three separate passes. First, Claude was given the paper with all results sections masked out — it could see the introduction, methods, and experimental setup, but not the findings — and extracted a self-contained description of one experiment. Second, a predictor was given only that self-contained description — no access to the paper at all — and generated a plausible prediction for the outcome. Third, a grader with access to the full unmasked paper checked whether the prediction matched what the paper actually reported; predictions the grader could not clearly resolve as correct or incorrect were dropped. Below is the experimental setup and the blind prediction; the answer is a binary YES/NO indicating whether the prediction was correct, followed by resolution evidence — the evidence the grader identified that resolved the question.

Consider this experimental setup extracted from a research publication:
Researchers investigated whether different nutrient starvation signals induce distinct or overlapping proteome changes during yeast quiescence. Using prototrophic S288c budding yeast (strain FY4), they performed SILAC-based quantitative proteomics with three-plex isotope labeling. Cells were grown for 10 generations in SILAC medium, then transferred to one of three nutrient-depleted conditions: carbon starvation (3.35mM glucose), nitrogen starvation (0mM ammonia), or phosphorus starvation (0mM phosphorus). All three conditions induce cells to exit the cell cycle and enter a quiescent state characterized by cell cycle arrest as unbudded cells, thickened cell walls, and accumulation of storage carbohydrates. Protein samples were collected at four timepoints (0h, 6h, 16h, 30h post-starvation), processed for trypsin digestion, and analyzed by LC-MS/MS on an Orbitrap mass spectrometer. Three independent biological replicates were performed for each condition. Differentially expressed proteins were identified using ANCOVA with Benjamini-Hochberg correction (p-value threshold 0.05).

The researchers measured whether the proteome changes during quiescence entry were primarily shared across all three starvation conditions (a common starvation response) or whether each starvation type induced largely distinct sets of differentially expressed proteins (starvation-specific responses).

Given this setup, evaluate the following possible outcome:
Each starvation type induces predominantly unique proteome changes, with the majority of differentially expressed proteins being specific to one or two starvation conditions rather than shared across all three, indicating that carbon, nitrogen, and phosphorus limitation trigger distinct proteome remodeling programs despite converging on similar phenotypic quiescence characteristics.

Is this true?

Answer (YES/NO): YES